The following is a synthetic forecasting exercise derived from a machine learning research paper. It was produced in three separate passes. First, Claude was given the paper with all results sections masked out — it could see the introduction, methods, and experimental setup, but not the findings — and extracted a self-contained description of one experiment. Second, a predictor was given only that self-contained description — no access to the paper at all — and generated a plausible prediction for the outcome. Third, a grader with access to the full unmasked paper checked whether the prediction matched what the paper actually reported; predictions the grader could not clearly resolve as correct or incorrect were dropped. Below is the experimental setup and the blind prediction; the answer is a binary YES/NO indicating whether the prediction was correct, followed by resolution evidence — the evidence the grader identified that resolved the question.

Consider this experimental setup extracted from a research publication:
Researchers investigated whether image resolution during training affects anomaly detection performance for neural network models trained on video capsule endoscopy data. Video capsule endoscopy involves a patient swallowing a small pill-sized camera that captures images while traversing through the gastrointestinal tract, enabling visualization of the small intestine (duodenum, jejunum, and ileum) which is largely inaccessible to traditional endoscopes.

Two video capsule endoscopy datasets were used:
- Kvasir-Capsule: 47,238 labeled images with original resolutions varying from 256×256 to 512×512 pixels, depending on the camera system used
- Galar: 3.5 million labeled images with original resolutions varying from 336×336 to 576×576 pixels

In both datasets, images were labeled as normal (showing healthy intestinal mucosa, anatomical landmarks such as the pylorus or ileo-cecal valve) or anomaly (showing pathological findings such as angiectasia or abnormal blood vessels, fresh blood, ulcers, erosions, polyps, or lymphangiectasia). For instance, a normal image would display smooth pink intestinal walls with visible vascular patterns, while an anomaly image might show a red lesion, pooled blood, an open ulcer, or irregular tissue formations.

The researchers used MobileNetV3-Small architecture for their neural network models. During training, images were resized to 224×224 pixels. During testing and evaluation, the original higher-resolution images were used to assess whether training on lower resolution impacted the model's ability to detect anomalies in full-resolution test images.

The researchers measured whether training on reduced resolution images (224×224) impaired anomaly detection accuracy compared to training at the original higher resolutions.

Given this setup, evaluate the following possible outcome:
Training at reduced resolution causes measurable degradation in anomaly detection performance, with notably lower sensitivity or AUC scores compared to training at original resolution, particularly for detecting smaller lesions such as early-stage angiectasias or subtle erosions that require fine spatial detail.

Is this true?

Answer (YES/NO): NO